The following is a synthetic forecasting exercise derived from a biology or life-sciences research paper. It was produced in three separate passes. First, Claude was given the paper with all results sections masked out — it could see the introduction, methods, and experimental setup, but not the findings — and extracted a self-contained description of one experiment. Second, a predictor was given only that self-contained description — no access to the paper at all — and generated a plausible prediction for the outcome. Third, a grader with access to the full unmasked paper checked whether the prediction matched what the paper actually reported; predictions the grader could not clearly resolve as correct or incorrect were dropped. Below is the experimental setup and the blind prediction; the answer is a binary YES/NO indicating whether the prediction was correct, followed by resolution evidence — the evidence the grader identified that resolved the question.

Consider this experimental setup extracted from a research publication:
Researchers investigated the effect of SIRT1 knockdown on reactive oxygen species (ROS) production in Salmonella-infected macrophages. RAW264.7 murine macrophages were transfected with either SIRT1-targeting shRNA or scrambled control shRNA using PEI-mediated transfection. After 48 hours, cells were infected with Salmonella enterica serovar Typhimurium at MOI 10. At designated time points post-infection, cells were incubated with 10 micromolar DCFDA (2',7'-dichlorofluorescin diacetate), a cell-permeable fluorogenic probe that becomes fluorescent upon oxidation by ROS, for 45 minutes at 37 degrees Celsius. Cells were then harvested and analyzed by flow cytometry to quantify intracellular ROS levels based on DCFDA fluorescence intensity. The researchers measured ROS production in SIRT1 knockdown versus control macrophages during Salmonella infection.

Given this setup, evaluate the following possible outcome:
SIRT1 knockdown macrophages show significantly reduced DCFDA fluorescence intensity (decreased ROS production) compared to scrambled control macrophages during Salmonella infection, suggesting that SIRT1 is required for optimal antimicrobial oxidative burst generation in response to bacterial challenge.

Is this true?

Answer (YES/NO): NO